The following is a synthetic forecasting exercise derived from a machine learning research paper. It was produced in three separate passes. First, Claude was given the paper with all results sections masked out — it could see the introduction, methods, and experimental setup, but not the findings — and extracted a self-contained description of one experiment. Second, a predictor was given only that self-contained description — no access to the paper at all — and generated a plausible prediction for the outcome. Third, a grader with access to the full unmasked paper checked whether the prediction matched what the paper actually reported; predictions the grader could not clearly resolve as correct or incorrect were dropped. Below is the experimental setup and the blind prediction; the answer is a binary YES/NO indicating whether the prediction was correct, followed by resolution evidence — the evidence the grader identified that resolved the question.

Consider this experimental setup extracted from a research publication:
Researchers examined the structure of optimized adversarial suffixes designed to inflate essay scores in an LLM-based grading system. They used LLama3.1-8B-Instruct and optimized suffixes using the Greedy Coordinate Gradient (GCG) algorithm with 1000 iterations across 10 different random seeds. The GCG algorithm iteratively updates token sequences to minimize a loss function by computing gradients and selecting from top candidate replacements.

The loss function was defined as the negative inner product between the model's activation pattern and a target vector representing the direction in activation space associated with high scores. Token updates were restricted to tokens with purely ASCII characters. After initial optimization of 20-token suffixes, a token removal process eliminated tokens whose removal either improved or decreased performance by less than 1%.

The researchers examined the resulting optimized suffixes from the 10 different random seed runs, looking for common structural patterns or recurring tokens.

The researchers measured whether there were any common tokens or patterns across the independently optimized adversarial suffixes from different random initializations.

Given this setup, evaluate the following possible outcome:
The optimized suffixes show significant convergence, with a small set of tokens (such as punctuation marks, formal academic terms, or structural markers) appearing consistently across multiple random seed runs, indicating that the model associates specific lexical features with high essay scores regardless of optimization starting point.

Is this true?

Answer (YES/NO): NO